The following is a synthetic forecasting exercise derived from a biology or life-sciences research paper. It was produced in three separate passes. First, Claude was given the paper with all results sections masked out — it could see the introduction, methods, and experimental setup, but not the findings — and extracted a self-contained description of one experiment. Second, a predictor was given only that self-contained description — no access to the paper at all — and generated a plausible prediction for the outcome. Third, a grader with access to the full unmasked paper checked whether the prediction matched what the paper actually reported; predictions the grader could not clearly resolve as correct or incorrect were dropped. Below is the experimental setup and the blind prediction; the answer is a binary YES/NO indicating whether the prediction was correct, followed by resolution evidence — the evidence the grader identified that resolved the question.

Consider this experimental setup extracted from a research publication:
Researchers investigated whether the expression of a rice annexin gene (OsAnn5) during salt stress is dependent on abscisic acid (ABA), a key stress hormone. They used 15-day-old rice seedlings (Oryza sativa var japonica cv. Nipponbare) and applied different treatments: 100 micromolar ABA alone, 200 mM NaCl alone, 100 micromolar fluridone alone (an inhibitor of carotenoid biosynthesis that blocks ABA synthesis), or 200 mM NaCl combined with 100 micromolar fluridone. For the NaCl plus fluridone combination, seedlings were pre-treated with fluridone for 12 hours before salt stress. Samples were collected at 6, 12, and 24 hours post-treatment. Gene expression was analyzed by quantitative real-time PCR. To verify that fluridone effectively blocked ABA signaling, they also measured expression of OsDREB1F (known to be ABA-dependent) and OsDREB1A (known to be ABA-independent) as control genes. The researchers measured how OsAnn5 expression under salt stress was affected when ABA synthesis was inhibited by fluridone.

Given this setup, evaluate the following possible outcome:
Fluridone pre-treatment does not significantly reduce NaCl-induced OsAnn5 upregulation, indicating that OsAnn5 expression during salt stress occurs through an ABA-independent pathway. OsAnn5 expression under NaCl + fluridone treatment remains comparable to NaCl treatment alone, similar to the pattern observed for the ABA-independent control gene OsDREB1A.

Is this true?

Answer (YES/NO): YES